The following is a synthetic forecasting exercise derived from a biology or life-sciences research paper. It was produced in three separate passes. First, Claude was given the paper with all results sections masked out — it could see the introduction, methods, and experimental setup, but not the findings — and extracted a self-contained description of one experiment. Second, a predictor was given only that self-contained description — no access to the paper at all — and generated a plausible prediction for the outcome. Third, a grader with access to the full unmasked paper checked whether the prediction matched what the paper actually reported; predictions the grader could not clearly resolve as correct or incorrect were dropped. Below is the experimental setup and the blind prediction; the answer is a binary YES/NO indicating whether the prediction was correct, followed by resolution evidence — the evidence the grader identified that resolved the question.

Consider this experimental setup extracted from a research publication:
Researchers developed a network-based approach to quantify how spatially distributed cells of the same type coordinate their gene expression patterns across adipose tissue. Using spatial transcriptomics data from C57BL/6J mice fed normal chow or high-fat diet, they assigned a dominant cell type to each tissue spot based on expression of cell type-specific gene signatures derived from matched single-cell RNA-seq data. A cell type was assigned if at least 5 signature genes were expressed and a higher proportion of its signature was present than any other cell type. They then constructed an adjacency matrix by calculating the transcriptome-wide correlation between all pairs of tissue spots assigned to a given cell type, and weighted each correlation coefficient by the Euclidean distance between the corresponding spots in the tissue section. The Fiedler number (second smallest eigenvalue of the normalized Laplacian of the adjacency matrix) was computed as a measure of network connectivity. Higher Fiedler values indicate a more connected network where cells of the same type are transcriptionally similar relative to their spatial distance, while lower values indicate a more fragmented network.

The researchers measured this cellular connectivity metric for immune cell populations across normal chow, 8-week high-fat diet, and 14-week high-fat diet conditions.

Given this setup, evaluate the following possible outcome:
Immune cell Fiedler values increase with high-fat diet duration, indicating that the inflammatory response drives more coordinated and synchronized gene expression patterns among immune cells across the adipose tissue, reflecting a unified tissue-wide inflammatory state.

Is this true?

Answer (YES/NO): NO